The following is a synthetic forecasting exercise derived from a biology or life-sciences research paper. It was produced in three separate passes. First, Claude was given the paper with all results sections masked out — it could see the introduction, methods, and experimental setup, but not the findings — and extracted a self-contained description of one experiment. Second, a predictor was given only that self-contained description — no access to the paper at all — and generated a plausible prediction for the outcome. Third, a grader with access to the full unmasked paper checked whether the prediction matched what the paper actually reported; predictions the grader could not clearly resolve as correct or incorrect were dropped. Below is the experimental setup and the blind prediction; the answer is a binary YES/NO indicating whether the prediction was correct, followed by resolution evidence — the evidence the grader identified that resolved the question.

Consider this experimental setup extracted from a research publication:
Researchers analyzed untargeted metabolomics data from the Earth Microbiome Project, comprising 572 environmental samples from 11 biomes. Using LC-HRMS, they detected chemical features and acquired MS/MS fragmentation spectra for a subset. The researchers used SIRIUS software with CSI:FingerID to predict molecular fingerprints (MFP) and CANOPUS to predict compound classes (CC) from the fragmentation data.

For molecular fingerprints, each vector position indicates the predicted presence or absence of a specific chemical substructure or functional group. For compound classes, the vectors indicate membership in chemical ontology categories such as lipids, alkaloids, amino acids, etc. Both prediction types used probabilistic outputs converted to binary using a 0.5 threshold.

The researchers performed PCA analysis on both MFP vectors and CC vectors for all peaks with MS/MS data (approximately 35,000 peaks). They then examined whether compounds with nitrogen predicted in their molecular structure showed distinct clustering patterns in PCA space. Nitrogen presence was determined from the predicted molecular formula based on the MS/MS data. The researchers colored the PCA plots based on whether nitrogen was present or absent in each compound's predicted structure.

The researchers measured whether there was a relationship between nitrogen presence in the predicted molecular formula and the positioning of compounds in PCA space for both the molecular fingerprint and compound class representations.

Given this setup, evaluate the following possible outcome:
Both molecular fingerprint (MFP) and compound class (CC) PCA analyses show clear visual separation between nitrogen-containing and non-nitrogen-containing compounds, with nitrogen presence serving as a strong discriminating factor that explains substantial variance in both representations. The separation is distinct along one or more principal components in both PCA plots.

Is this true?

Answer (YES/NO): NO